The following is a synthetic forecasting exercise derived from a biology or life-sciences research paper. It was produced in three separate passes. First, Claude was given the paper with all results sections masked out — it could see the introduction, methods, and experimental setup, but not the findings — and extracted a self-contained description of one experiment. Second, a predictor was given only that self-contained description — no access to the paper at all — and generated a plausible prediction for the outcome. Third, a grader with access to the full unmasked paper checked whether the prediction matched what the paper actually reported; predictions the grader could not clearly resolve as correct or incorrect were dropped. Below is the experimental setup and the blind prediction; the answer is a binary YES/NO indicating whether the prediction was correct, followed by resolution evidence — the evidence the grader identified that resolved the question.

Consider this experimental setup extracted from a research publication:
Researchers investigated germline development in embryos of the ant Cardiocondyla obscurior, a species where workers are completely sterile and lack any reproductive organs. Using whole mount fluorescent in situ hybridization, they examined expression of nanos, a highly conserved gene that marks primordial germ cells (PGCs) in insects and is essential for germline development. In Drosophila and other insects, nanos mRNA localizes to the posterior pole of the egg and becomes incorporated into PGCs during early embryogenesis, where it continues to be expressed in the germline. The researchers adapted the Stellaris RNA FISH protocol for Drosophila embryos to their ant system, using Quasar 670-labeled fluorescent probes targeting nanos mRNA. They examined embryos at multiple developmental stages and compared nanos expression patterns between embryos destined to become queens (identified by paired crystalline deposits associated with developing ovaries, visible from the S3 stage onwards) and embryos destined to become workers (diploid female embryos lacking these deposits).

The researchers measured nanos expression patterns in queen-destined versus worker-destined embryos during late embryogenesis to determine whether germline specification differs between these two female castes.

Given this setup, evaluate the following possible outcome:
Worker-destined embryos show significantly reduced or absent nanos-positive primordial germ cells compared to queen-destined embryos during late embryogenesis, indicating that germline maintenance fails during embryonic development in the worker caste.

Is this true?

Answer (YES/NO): YES